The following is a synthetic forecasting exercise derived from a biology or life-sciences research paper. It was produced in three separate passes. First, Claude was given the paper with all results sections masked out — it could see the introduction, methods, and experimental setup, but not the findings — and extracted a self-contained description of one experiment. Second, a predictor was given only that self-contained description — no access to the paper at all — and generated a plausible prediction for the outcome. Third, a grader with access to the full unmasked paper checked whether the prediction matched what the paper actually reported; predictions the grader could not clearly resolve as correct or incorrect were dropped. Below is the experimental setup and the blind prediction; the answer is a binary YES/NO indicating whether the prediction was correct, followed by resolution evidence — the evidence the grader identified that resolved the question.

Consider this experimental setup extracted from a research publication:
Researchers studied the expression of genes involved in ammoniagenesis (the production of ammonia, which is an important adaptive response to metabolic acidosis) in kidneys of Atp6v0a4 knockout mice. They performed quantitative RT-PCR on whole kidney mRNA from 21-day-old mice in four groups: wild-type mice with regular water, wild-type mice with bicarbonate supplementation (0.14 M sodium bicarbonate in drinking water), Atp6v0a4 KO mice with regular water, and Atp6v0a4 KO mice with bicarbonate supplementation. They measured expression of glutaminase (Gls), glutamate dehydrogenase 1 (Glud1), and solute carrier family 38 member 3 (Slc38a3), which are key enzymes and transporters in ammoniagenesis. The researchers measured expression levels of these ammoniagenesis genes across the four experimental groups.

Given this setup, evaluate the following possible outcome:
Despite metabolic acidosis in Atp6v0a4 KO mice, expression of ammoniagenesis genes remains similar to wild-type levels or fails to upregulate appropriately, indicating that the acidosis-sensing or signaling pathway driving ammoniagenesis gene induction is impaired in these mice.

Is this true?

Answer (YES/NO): NO